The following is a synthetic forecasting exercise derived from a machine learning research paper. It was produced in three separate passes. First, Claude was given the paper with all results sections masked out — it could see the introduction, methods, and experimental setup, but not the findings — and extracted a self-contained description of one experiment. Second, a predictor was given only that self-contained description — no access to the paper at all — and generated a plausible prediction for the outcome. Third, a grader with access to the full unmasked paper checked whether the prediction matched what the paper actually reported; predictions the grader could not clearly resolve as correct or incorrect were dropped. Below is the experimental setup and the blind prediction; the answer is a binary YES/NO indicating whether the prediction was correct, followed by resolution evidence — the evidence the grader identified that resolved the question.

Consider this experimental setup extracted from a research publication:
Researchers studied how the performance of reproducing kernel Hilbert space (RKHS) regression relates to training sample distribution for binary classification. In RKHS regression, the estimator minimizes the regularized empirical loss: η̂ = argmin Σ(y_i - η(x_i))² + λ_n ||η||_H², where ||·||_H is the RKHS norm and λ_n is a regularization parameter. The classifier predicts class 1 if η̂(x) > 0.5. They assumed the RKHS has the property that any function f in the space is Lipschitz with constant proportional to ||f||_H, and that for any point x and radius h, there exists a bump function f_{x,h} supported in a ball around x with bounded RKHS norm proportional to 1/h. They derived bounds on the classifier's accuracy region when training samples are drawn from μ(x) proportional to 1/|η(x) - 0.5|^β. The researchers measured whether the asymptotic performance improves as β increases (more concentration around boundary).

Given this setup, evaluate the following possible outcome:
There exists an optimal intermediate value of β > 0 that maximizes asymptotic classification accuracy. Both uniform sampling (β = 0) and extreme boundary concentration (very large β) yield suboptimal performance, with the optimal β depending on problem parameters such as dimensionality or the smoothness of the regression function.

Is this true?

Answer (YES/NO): NO